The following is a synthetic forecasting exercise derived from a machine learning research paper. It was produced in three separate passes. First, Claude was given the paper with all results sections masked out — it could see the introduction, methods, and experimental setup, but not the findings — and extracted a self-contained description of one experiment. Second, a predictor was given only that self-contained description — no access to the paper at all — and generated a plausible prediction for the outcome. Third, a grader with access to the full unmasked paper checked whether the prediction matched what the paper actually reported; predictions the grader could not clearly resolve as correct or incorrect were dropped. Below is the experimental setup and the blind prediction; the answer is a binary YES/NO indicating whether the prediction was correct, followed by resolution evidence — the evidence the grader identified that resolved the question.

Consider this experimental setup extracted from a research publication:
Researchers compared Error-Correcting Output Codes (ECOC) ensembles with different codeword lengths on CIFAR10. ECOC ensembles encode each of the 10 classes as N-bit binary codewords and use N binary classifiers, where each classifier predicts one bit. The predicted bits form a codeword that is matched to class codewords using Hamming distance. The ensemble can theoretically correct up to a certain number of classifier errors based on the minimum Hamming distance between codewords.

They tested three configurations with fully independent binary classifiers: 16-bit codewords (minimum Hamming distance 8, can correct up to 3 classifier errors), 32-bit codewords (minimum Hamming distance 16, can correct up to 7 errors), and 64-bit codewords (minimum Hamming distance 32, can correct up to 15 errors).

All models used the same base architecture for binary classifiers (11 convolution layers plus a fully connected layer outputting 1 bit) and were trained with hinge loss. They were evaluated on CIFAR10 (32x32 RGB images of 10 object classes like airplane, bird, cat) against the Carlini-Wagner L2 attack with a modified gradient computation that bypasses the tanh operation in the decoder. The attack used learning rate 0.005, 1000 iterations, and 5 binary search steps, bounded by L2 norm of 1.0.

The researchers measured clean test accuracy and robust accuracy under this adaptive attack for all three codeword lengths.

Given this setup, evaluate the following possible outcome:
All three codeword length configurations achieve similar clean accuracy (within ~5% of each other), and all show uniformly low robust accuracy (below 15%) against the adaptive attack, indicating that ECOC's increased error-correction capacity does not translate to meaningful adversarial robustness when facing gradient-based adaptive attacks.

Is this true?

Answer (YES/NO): NO